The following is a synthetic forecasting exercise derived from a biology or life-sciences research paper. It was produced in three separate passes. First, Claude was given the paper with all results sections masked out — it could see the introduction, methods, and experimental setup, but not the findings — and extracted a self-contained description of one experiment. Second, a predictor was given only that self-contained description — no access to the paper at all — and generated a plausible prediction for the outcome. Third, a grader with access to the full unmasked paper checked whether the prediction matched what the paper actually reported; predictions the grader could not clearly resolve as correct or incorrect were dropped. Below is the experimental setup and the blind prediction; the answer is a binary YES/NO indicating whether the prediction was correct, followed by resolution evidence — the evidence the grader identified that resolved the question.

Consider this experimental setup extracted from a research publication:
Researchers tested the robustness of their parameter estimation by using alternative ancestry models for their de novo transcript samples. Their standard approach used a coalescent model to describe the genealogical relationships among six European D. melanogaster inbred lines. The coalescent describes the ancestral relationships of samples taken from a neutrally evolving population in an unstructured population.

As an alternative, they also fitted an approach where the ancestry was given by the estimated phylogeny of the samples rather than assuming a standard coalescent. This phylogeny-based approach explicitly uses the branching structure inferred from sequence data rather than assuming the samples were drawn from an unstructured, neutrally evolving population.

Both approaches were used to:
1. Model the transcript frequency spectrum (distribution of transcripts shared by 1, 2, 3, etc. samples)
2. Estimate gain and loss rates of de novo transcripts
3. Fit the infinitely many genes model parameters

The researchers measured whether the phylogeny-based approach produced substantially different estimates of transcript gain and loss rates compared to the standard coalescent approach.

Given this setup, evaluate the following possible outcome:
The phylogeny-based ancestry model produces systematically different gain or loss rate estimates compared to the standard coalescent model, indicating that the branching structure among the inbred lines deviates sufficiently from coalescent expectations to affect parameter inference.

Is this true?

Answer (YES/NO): NO